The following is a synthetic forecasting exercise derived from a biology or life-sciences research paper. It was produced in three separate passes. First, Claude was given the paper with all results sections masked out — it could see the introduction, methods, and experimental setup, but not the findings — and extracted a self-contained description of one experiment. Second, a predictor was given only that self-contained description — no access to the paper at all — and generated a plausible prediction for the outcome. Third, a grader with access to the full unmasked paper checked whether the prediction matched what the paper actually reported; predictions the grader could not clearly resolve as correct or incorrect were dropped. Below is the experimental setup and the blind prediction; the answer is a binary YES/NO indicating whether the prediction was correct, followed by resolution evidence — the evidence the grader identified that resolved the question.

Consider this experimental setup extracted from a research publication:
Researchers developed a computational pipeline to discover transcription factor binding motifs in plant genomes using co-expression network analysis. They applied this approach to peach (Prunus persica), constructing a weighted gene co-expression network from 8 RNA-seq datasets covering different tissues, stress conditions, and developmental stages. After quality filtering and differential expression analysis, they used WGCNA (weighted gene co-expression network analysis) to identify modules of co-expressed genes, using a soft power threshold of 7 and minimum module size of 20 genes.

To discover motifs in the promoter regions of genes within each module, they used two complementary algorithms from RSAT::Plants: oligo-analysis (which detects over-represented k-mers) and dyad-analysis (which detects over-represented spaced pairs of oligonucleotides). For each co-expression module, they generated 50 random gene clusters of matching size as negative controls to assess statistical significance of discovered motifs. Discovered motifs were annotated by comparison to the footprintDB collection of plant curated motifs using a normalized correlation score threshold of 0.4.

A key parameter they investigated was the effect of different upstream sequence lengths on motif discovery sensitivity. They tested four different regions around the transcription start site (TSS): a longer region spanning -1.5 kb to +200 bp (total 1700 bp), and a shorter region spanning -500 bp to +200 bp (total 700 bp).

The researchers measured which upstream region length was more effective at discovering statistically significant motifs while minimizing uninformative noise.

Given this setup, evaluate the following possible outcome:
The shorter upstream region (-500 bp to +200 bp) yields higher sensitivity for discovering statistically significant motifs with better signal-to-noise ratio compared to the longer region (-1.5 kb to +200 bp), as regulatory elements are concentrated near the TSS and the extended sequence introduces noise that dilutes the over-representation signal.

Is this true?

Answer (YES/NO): YES